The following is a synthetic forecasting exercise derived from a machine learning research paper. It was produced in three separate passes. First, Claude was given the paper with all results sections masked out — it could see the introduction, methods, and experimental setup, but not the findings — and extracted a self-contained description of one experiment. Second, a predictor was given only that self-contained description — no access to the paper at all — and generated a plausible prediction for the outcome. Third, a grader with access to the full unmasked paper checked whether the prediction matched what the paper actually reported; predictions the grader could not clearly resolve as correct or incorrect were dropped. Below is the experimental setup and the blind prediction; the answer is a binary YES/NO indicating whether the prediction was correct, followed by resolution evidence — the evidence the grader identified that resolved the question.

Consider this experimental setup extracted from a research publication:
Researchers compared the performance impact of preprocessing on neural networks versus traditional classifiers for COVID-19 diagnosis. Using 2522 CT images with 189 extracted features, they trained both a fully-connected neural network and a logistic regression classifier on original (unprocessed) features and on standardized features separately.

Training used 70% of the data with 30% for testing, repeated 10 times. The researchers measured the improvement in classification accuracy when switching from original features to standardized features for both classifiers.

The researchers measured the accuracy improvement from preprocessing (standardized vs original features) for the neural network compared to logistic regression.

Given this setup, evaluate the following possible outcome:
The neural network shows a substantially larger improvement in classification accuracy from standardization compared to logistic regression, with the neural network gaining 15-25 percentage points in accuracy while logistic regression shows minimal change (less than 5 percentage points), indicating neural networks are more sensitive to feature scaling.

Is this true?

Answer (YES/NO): NO